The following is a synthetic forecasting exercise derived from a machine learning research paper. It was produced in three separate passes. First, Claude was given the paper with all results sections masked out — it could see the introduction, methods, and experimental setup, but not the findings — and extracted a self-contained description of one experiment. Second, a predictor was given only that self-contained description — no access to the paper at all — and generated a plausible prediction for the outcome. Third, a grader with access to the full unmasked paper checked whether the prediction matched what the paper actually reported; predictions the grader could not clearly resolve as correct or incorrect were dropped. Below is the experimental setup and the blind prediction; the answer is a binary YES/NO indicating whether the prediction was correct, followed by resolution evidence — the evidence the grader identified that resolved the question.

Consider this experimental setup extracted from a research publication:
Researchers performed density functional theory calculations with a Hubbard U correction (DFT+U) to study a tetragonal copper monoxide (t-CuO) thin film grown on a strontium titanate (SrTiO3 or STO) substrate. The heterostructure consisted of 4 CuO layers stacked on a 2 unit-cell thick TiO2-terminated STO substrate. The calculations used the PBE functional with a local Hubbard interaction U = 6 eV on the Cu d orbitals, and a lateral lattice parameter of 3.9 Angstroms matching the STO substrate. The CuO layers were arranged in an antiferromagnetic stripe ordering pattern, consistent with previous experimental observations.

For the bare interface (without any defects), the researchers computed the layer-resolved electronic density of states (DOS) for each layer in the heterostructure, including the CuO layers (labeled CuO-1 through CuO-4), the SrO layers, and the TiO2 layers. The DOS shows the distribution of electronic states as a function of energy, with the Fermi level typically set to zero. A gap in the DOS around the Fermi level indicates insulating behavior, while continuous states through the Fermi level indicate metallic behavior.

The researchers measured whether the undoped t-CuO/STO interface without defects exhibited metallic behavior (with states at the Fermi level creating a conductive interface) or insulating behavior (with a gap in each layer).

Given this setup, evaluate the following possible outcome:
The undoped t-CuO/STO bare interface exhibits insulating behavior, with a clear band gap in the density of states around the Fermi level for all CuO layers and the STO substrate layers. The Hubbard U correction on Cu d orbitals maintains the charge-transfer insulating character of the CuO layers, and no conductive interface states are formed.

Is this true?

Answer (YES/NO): YES